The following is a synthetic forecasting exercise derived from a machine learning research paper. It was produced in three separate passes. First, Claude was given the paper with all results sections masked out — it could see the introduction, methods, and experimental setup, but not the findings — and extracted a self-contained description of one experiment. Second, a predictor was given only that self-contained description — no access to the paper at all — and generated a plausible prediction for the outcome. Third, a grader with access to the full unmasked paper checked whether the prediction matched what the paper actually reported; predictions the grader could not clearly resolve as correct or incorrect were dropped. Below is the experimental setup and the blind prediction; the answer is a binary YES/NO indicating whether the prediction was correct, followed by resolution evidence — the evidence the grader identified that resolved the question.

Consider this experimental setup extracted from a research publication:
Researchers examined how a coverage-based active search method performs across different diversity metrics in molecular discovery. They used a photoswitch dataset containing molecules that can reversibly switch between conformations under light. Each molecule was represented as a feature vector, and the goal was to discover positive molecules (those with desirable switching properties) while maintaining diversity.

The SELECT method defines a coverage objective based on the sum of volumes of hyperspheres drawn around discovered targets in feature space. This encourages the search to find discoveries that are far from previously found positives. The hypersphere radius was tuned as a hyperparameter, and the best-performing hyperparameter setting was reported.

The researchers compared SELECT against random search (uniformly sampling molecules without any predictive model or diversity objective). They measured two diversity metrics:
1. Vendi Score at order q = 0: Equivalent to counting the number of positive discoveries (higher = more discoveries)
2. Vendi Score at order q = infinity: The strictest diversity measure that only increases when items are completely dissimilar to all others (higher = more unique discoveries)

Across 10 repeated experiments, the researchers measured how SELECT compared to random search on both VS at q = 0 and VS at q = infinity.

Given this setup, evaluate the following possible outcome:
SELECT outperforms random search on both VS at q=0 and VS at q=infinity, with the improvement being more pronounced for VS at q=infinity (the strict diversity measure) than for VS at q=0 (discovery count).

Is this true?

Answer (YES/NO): NO